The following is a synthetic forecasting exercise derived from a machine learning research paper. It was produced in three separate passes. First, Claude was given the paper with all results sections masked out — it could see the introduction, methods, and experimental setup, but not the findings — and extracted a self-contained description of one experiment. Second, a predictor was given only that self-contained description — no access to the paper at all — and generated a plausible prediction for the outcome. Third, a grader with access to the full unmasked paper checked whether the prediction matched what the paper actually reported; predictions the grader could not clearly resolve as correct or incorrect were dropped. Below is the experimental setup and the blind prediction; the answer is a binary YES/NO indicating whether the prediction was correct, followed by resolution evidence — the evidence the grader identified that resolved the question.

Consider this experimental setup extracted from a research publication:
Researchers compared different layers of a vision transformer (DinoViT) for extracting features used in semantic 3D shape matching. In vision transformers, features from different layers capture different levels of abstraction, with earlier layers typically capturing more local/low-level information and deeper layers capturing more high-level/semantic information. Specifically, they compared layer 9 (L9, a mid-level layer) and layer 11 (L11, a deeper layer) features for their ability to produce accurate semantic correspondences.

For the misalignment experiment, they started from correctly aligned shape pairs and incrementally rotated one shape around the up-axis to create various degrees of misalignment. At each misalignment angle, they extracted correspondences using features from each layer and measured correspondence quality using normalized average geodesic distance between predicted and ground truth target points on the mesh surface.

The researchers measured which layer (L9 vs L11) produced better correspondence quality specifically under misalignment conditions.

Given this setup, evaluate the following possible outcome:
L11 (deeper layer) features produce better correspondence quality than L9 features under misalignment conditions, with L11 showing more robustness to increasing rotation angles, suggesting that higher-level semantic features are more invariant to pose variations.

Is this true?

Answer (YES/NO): YES